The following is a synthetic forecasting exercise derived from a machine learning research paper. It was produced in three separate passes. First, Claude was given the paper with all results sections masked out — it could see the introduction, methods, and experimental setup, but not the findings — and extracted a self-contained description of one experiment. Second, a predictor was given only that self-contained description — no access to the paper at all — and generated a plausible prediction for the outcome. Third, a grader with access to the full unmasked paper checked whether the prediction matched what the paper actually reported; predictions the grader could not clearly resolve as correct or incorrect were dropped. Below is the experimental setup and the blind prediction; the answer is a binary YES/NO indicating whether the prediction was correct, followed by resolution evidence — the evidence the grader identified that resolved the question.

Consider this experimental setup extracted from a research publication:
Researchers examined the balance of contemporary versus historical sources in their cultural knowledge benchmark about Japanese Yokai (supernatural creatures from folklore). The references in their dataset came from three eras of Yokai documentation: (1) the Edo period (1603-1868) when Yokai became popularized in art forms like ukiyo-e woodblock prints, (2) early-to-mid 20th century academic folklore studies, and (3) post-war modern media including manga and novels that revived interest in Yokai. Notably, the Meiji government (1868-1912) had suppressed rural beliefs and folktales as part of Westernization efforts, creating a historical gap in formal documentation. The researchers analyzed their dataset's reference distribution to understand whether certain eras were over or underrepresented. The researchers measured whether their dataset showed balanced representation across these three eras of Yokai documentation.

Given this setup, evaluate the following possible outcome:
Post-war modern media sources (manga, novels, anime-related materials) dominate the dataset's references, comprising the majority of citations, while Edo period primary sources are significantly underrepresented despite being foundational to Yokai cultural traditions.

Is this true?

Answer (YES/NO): NO